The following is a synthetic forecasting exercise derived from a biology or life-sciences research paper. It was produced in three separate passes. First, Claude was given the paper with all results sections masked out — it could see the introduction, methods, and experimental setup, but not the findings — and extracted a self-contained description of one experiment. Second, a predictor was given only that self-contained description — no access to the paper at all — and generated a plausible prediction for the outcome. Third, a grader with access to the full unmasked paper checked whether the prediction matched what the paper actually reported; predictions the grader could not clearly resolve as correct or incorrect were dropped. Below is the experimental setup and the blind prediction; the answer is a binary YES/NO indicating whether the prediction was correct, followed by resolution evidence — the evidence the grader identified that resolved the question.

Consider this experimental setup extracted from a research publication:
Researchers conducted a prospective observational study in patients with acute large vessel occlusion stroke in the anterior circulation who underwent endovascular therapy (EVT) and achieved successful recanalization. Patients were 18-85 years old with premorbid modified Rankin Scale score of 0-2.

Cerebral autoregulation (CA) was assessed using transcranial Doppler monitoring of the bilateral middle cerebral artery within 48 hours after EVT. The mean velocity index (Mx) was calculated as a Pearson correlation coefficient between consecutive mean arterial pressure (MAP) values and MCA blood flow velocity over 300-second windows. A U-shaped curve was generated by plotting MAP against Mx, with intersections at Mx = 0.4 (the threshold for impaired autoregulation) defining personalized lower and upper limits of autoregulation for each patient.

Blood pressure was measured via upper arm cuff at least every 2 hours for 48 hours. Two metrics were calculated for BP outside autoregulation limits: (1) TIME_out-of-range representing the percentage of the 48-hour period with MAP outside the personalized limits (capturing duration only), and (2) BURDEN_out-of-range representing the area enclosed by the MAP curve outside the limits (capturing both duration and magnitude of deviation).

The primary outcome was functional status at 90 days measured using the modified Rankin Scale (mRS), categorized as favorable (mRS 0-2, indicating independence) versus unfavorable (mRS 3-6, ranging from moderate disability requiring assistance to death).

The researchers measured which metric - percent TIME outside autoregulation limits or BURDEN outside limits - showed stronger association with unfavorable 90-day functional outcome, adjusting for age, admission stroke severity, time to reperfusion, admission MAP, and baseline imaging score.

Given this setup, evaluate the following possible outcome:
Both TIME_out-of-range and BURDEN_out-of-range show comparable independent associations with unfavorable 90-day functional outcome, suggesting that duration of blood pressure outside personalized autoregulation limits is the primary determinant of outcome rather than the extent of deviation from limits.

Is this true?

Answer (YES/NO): NO